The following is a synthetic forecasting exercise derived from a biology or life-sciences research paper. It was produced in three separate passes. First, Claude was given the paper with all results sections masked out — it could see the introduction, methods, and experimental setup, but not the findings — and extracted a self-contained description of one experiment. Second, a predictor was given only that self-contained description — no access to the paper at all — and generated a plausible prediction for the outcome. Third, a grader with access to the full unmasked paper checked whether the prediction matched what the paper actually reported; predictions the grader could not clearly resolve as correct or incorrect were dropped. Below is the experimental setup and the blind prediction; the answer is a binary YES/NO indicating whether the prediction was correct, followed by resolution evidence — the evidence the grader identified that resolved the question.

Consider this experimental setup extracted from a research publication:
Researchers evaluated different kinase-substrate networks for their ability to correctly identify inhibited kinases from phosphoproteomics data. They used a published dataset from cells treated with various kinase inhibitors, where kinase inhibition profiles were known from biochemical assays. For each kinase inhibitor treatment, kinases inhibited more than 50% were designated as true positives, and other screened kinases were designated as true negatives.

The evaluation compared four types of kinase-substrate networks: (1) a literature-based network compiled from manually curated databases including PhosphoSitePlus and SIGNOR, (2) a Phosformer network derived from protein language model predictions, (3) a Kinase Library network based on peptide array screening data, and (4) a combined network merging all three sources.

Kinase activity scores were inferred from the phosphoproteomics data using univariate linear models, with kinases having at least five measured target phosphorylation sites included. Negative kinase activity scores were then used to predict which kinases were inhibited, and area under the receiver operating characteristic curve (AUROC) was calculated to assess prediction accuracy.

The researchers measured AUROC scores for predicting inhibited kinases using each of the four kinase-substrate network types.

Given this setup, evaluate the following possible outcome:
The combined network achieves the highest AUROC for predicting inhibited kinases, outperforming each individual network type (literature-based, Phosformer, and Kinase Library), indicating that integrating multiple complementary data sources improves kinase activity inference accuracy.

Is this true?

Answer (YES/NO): NO